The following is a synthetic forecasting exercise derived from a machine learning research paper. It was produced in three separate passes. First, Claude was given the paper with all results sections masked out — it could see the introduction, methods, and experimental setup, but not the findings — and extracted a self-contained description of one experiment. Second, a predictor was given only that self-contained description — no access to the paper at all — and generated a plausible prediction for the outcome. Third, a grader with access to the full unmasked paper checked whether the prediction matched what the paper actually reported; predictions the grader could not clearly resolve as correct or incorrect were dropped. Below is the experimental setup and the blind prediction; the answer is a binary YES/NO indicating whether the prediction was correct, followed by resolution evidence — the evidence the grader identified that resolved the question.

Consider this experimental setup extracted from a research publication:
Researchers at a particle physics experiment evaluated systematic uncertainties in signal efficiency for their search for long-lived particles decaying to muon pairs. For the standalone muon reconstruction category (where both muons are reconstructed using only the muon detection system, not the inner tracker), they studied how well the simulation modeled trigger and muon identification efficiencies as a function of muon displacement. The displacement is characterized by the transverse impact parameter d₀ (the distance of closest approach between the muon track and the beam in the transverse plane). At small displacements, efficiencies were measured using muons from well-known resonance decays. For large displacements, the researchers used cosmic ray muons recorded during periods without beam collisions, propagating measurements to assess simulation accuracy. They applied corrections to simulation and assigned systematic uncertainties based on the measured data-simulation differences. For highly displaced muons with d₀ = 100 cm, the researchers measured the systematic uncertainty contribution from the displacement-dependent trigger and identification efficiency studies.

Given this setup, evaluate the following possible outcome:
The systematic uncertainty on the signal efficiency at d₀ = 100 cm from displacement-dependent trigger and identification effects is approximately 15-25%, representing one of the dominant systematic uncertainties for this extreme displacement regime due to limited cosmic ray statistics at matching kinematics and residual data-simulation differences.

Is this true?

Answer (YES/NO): NO